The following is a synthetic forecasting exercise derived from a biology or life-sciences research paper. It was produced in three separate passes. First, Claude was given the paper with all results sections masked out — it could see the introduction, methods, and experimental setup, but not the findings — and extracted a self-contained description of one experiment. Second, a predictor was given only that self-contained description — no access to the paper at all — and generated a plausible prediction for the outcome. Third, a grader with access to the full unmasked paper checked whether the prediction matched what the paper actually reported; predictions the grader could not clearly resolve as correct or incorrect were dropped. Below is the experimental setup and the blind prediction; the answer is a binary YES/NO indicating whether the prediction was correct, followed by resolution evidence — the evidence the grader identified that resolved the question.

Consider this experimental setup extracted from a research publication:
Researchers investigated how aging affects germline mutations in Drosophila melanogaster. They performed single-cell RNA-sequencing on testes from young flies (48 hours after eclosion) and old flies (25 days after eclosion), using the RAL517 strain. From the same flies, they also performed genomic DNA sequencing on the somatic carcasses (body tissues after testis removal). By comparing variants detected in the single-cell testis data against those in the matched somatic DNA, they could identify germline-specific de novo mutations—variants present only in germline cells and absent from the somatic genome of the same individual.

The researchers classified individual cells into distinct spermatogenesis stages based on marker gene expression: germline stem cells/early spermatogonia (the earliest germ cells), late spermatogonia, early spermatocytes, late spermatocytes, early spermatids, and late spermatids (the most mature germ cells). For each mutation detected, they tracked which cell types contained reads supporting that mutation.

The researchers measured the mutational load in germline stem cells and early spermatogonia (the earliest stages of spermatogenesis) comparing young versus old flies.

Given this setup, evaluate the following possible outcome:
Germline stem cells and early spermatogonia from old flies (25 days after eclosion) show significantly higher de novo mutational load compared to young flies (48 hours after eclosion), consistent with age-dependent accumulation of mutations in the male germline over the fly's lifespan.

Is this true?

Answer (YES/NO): NO